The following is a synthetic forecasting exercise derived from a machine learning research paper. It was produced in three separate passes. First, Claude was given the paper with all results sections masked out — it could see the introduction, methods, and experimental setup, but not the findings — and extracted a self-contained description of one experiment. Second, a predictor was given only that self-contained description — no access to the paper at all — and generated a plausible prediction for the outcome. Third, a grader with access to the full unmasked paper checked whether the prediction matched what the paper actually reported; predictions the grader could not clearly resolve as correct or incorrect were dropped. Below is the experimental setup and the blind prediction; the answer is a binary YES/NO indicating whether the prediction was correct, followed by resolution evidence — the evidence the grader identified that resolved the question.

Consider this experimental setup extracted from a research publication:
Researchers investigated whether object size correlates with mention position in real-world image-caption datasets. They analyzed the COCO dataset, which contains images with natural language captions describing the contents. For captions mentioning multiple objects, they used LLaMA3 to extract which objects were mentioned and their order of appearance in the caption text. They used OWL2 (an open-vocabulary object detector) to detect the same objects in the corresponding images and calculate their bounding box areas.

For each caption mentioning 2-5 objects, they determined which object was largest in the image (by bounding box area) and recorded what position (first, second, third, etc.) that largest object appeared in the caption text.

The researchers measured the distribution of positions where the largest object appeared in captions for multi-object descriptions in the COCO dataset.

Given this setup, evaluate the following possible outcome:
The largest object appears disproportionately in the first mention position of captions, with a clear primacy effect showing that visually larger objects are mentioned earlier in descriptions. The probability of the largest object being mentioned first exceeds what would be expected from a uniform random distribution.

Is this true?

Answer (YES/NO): YES